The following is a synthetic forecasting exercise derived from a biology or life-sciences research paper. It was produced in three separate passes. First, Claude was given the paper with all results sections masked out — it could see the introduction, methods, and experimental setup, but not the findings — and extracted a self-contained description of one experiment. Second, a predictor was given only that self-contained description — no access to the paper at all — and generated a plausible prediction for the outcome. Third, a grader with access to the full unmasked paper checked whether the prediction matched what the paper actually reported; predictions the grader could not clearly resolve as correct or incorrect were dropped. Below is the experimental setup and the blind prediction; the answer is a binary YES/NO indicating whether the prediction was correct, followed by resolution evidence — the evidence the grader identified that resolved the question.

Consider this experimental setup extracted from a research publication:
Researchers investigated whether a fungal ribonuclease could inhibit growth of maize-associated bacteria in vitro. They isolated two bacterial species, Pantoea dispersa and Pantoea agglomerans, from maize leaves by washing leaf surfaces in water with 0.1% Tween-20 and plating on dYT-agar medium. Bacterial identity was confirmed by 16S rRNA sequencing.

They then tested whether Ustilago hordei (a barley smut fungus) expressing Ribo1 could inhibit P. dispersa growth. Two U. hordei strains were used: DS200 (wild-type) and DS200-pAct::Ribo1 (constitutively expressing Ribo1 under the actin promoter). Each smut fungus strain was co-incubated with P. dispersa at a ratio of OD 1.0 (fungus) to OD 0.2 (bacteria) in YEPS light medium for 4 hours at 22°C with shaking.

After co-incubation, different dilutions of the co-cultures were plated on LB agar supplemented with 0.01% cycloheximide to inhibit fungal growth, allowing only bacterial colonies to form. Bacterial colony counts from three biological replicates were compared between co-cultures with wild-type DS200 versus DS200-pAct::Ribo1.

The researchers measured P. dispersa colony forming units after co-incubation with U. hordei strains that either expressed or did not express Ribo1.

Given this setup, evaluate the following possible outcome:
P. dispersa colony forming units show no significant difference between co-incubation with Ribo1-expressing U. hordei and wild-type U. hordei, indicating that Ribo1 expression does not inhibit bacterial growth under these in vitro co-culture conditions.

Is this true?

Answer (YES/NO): NO